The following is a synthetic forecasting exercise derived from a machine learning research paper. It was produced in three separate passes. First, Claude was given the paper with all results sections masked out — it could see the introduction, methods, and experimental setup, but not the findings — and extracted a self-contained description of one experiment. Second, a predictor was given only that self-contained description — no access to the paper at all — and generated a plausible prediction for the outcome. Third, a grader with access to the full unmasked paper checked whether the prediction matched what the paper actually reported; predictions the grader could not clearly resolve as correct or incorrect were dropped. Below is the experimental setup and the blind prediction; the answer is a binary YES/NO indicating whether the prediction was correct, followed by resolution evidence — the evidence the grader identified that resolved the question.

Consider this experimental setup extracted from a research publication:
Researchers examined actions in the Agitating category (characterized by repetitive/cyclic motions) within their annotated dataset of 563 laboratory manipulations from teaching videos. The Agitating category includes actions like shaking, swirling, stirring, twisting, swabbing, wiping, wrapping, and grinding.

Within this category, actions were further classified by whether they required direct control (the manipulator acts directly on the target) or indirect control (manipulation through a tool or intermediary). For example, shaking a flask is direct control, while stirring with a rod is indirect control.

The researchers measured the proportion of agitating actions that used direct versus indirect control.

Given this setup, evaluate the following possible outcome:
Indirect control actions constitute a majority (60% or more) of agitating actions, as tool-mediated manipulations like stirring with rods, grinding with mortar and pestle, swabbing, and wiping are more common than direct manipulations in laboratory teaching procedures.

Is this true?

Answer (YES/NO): NO